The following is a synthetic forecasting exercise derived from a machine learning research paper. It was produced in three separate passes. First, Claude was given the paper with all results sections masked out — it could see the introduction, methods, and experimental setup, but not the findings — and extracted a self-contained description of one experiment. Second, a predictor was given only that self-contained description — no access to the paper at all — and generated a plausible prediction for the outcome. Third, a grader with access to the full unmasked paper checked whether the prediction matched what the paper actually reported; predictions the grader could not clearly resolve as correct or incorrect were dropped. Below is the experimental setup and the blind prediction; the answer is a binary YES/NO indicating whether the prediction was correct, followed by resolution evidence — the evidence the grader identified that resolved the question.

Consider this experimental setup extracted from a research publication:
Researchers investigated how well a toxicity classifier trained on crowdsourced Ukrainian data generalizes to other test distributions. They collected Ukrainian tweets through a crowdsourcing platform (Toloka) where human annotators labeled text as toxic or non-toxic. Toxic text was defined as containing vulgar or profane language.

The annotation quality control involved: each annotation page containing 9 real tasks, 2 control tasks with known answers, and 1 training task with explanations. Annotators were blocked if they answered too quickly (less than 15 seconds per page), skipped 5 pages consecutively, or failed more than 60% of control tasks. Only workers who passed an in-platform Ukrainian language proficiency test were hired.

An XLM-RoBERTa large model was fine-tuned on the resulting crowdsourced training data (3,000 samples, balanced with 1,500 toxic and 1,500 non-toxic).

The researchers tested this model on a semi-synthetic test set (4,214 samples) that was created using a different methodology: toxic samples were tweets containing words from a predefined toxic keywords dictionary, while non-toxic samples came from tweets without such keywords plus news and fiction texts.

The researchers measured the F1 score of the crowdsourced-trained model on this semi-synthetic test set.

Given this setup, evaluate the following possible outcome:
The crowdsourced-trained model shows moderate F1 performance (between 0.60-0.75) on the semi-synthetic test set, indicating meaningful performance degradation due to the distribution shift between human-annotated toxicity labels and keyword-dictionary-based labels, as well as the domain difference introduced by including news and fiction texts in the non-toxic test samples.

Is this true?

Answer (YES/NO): NO